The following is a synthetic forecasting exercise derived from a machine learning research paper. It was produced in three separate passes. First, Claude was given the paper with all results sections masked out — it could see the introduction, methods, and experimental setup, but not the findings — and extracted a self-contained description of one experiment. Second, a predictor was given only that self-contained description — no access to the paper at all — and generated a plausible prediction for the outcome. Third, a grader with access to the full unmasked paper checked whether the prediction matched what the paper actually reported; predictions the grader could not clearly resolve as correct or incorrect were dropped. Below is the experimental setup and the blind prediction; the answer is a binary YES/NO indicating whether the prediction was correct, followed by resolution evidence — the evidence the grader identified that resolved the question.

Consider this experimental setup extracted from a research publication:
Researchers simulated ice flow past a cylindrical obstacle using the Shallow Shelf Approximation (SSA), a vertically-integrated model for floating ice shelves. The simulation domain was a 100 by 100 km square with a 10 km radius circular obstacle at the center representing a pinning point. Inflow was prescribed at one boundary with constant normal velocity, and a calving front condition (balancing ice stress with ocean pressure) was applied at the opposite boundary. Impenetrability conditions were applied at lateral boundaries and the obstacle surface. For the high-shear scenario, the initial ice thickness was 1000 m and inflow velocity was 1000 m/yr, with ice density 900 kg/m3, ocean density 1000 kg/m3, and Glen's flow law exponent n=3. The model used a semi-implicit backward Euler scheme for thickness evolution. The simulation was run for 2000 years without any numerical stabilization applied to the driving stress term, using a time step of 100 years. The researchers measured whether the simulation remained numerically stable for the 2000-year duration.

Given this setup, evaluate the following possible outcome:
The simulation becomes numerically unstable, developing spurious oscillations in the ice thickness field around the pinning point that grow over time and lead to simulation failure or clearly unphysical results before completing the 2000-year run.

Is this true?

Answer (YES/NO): NO